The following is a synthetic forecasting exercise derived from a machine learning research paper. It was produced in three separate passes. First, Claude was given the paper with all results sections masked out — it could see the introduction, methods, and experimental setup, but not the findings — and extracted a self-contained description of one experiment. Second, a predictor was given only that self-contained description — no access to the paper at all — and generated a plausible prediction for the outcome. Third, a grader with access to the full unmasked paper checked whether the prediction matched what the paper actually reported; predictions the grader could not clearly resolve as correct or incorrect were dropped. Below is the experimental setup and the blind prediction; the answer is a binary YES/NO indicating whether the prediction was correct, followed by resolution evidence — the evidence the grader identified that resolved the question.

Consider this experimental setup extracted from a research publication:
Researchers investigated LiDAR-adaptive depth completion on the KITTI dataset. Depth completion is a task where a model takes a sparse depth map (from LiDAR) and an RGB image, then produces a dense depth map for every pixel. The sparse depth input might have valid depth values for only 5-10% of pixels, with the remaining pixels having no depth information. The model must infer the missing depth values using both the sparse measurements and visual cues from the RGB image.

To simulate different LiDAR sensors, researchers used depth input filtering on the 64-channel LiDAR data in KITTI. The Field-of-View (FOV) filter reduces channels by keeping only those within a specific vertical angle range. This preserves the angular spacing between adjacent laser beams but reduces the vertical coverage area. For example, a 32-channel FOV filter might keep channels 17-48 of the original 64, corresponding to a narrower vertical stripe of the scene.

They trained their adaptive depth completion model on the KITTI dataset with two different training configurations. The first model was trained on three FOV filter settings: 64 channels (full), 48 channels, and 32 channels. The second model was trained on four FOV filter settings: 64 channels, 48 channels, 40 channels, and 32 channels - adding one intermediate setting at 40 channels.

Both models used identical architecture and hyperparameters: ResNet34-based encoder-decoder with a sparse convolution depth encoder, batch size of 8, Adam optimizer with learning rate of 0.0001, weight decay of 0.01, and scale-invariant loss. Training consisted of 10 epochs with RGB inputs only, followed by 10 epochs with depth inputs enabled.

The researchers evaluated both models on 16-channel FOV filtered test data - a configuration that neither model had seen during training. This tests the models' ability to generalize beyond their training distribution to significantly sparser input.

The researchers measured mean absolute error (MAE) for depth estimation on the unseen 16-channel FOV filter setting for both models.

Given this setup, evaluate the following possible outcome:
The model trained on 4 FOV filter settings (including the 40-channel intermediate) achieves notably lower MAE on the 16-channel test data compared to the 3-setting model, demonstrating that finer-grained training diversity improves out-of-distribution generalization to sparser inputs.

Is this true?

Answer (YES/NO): NO